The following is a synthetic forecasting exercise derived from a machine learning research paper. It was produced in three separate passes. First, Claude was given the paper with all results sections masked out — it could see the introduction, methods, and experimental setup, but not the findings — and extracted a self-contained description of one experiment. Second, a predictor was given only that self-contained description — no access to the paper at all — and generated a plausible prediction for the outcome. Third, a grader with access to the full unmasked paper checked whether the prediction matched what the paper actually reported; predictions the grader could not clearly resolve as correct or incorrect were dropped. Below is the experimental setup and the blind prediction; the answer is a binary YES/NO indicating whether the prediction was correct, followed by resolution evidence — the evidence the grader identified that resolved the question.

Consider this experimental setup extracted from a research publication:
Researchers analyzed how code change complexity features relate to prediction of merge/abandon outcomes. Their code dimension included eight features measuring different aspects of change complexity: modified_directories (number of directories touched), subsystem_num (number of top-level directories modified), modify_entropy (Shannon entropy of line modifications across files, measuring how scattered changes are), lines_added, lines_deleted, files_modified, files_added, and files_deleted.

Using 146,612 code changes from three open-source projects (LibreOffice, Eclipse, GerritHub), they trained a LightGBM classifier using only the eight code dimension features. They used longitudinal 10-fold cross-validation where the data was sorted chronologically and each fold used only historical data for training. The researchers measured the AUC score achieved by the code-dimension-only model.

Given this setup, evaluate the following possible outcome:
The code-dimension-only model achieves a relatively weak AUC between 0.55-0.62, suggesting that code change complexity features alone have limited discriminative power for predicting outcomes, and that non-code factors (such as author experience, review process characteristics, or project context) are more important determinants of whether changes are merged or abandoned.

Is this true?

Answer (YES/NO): NO